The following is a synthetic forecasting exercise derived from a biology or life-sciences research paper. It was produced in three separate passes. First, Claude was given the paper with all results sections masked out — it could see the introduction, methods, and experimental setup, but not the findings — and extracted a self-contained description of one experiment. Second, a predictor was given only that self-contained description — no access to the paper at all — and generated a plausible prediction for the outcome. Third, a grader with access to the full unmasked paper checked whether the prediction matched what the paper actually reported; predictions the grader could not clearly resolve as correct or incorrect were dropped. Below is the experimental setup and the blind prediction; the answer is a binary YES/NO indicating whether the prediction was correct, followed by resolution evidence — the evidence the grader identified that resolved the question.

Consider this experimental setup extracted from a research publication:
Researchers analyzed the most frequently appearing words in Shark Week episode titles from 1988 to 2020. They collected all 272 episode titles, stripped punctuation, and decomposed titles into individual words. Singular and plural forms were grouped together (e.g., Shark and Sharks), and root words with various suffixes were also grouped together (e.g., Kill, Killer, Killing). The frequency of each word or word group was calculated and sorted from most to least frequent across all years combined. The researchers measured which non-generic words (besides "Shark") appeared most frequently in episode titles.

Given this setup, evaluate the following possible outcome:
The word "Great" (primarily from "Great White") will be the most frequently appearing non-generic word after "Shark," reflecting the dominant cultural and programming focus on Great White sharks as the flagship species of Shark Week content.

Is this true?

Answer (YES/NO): NO